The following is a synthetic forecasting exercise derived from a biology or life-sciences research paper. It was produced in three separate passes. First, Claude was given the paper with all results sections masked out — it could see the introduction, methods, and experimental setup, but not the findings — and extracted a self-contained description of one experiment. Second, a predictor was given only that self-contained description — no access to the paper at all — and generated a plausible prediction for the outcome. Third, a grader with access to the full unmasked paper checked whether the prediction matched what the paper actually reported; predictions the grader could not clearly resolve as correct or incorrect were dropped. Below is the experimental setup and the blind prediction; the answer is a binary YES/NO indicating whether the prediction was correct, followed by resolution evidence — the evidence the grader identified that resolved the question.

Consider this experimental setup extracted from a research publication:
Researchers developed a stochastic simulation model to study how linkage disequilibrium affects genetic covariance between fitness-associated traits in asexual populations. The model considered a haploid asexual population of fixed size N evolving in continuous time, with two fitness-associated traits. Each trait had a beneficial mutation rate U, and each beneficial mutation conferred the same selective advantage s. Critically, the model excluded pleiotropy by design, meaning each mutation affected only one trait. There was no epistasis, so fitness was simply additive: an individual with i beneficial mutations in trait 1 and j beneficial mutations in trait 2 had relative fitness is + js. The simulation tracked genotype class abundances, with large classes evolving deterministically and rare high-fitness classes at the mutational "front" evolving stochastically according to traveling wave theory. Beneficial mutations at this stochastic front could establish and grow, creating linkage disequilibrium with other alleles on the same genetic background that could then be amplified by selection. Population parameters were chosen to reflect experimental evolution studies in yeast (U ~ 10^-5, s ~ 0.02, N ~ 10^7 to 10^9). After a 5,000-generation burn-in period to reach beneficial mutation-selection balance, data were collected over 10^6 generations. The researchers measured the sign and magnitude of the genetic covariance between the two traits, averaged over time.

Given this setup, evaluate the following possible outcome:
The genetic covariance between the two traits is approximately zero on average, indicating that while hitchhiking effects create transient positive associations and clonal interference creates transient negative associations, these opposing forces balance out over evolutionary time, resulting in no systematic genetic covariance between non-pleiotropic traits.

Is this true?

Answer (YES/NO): NO